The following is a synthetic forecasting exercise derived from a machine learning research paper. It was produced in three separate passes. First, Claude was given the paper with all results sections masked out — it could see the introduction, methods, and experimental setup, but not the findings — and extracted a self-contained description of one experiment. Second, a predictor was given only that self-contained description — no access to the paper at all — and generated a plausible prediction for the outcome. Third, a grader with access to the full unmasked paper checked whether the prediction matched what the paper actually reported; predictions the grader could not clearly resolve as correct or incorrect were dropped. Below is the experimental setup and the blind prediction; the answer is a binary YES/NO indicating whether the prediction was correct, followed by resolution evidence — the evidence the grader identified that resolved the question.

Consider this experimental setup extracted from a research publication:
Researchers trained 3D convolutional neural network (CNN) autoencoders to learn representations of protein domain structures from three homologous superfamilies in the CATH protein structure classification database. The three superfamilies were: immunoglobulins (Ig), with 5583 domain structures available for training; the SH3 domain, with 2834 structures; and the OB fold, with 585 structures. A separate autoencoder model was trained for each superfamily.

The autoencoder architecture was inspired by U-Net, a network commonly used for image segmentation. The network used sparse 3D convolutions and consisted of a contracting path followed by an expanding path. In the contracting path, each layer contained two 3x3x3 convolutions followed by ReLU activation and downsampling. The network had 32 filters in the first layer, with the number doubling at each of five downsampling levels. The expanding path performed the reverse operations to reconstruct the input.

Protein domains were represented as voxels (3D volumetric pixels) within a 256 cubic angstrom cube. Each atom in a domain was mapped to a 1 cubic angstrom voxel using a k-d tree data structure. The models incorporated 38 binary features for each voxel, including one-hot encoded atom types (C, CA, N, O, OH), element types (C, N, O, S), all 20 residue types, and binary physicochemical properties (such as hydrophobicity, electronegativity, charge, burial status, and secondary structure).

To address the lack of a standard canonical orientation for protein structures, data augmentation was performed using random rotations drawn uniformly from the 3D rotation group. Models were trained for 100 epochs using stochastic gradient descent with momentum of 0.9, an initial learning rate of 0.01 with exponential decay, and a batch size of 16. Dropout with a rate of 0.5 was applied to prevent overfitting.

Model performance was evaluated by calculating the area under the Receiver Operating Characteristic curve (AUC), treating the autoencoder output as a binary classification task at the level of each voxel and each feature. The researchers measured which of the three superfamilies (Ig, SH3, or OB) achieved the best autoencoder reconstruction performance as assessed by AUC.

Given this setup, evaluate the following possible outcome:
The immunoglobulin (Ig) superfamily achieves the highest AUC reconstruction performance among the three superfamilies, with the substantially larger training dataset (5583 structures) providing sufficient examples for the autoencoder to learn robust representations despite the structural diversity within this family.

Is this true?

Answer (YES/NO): NO